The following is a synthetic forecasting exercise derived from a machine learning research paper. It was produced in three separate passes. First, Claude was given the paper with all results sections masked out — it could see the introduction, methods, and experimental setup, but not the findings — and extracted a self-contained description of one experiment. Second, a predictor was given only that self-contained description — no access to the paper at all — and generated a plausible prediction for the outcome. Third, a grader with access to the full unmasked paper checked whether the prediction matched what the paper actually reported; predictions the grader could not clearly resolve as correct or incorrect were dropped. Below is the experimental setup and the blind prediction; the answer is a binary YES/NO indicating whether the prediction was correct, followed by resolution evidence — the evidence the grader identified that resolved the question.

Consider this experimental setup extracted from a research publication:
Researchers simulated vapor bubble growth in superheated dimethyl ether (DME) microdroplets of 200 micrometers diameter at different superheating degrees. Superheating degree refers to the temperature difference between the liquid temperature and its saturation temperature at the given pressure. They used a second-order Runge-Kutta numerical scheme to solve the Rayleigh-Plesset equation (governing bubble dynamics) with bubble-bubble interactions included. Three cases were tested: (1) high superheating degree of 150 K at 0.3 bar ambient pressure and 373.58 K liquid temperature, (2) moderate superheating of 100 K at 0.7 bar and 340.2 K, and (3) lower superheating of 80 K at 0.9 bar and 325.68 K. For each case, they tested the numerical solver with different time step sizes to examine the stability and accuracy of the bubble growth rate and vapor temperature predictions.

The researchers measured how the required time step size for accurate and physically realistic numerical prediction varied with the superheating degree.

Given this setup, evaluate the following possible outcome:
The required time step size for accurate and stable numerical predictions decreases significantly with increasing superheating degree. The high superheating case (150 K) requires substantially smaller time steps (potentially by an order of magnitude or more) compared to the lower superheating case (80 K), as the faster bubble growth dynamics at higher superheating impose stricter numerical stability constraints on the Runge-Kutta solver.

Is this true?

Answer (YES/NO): YES